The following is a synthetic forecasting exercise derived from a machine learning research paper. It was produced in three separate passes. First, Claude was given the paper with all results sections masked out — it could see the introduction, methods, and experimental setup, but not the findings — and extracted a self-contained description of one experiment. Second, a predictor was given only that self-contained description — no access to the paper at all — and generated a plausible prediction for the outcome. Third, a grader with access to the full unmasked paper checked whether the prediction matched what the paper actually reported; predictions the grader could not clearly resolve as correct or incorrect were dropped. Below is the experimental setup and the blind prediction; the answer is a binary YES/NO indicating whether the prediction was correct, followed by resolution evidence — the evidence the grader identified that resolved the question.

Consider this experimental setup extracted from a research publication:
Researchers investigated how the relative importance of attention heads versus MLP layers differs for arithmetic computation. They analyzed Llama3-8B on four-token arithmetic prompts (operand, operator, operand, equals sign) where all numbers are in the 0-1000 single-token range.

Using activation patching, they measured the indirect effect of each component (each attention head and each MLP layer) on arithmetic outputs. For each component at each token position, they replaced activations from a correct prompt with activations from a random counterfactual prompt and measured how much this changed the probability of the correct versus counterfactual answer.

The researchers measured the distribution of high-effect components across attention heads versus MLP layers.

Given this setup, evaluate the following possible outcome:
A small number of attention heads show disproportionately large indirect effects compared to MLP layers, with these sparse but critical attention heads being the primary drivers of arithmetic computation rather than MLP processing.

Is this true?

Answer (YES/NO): NO